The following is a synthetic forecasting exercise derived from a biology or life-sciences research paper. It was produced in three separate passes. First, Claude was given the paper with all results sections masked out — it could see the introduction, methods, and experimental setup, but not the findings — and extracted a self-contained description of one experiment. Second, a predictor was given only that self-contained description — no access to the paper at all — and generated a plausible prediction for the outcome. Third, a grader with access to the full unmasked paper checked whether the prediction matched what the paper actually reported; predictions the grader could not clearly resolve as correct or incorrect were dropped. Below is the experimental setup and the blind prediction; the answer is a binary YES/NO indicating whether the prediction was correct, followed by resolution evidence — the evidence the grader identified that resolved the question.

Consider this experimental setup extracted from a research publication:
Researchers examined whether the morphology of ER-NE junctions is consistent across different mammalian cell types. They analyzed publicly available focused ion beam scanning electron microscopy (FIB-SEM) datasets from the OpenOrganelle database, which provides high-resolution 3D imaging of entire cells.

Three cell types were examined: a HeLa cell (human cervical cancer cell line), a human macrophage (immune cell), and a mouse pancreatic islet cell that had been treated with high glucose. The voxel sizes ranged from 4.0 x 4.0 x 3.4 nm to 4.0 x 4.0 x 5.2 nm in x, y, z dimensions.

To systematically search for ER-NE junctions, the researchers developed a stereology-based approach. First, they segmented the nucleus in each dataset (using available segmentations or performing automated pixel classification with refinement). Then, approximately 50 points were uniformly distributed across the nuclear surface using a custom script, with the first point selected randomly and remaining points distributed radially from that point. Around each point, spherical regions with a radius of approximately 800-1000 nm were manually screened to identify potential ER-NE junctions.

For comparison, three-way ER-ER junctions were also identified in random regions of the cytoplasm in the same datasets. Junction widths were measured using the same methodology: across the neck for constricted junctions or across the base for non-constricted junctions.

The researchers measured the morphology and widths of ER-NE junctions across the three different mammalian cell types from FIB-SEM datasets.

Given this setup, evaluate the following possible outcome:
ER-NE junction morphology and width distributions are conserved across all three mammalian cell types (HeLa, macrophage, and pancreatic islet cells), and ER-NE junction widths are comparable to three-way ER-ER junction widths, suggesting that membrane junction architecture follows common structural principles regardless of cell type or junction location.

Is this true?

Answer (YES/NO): NO